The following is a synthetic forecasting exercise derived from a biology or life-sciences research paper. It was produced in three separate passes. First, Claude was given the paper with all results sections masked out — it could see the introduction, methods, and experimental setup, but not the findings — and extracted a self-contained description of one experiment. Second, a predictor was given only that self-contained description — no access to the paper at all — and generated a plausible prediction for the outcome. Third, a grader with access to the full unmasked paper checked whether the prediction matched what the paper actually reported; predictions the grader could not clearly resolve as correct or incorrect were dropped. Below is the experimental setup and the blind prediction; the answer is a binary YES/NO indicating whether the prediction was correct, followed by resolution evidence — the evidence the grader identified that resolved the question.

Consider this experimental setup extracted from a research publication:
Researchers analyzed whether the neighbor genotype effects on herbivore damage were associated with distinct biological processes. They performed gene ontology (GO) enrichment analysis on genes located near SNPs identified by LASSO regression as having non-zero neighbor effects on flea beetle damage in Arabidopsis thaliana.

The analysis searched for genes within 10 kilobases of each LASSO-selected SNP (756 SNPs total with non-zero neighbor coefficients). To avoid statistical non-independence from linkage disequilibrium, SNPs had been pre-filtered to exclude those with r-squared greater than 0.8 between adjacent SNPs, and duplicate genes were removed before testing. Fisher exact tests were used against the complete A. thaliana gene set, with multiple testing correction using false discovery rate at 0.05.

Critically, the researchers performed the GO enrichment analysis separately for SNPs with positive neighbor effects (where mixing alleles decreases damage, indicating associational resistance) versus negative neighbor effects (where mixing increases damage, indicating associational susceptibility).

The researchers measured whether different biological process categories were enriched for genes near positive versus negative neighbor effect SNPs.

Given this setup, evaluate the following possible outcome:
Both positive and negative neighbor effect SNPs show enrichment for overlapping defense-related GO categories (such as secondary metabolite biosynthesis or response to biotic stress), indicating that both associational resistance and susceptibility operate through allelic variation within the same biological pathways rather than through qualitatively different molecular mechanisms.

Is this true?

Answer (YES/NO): NO